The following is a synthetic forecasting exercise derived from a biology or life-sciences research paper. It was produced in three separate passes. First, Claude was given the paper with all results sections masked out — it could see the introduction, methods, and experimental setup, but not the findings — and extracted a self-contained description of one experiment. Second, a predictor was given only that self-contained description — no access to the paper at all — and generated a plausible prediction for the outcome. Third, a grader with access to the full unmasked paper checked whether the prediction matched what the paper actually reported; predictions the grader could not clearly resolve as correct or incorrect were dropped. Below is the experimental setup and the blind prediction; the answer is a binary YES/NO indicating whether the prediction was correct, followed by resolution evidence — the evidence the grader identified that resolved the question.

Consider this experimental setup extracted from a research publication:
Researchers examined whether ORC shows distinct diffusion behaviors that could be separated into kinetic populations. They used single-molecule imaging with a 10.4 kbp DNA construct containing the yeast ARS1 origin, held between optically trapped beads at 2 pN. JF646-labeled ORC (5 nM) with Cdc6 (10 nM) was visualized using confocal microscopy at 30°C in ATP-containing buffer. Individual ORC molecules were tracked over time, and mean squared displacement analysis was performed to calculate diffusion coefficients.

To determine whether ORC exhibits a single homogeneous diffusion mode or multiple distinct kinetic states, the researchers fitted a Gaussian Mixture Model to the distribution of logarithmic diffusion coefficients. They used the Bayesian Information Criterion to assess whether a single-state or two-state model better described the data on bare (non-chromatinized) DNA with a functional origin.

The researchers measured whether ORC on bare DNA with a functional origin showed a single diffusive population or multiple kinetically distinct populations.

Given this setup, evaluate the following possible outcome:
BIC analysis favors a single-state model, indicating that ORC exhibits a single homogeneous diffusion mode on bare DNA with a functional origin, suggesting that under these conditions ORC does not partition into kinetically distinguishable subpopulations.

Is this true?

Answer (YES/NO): NO